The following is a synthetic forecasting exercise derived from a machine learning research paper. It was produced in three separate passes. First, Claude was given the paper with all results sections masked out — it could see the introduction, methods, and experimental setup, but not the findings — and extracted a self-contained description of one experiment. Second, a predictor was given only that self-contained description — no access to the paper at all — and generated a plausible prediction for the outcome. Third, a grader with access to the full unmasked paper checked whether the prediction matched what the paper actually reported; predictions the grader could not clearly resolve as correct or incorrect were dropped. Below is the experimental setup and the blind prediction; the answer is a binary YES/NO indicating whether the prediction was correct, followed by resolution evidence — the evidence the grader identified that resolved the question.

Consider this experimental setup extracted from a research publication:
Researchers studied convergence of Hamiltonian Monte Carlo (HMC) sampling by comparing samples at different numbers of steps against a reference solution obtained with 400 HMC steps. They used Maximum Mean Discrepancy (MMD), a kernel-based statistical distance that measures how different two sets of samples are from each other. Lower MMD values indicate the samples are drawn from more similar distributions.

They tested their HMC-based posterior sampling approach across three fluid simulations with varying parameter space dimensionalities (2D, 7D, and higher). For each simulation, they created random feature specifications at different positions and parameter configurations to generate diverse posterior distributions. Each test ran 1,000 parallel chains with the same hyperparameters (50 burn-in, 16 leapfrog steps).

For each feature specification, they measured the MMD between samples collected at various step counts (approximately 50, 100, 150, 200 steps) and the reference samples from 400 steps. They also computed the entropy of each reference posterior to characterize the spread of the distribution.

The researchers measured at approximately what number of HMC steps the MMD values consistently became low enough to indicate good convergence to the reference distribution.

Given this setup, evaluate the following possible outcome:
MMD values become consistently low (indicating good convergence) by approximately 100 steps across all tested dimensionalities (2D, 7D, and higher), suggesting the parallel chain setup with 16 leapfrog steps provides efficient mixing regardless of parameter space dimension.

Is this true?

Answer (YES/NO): NO